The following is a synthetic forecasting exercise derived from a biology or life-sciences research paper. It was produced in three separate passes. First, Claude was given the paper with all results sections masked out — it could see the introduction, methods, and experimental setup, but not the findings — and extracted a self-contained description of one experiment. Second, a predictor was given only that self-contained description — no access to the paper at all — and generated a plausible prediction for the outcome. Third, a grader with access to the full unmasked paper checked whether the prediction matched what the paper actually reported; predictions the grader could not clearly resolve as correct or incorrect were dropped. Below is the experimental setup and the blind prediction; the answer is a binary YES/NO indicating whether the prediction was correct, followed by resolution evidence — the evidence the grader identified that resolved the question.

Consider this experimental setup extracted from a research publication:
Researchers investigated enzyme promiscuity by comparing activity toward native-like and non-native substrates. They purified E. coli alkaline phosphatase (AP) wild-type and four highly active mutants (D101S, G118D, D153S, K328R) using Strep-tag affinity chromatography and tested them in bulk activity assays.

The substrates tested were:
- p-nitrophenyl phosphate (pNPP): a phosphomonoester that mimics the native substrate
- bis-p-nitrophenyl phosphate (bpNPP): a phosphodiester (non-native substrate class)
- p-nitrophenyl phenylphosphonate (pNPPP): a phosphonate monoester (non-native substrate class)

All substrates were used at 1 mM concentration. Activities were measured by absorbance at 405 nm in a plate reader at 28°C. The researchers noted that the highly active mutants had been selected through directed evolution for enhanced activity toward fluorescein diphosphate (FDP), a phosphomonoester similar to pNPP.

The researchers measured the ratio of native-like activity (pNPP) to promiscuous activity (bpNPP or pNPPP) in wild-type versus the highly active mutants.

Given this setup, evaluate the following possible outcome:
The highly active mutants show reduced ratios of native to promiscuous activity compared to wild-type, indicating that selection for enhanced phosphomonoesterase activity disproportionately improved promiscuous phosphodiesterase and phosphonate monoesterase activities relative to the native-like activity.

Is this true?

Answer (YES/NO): NO